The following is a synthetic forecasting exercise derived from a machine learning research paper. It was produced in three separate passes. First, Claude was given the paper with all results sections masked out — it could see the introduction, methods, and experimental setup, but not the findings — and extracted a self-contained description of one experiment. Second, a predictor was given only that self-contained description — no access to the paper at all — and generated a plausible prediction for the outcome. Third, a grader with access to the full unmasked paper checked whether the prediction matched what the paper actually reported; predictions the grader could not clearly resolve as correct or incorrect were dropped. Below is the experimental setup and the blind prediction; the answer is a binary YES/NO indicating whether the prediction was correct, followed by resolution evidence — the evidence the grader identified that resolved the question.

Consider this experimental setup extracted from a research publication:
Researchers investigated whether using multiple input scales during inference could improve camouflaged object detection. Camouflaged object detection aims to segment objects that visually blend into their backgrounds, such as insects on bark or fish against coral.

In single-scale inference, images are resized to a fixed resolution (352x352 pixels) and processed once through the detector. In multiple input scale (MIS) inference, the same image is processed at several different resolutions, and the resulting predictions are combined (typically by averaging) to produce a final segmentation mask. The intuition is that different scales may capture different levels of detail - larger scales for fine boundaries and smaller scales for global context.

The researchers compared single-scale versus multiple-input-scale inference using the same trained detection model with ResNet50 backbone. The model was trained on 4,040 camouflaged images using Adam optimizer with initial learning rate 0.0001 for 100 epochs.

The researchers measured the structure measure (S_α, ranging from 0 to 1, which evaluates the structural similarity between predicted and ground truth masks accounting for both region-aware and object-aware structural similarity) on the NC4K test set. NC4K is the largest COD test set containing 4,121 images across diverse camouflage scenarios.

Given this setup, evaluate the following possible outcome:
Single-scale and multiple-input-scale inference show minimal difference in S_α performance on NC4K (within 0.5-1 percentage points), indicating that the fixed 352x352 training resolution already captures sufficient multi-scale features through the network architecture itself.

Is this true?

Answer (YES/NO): NO